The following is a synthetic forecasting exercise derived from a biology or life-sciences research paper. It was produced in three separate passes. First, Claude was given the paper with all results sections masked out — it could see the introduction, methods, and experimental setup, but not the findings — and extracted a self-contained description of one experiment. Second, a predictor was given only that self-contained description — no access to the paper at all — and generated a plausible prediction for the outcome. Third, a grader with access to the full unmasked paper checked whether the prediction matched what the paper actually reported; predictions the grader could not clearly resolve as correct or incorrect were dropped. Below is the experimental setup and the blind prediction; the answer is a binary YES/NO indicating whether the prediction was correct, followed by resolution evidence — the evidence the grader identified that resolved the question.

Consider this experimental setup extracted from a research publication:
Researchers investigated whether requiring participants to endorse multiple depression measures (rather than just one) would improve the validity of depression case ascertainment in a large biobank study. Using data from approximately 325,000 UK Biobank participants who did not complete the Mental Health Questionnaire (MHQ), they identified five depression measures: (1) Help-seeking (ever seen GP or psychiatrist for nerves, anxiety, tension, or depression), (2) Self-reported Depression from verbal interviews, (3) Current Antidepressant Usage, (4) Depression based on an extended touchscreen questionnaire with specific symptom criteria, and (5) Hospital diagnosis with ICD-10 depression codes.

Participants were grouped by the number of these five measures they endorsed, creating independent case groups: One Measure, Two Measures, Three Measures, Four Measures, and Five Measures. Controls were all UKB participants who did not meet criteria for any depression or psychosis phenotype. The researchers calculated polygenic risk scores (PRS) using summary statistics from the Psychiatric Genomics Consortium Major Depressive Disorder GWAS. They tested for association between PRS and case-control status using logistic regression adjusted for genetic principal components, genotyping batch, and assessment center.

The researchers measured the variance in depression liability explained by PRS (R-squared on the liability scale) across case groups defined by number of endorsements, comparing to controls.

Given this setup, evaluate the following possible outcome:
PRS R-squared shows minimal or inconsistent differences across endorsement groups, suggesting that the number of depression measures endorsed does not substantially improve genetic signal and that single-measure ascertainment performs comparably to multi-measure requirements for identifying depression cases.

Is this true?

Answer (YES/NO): NO